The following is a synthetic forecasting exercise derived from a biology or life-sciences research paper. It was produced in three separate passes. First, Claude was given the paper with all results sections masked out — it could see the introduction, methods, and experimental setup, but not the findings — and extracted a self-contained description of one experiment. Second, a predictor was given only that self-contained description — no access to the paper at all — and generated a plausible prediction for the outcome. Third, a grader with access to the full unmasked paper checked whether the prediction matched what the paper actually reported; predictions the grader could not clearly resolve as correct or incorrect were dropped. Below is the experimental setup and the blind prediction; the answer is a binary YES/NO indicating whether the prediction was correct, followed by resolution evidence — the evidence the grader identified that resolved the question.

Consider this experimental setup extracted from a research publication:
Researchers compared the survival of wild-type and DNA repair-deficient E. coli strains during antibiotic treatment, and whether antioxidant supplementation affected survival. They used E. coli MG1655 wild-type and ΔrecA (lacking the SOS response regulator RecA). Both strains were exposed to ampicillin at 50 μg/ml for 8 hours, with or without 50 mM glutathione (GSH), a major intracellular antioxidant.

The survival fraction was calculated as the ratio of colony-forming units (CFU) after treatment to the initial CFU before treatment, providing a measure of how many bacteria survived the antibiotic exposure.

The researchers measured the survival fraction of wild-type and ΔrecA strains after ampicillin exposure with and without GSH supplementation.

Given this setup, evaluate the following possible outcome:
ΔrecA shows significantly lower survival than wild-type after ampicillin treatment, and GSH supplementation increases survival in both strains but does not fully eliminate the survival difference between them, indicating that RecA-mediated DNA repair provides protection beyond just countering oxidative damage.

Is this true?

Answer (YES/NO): NO